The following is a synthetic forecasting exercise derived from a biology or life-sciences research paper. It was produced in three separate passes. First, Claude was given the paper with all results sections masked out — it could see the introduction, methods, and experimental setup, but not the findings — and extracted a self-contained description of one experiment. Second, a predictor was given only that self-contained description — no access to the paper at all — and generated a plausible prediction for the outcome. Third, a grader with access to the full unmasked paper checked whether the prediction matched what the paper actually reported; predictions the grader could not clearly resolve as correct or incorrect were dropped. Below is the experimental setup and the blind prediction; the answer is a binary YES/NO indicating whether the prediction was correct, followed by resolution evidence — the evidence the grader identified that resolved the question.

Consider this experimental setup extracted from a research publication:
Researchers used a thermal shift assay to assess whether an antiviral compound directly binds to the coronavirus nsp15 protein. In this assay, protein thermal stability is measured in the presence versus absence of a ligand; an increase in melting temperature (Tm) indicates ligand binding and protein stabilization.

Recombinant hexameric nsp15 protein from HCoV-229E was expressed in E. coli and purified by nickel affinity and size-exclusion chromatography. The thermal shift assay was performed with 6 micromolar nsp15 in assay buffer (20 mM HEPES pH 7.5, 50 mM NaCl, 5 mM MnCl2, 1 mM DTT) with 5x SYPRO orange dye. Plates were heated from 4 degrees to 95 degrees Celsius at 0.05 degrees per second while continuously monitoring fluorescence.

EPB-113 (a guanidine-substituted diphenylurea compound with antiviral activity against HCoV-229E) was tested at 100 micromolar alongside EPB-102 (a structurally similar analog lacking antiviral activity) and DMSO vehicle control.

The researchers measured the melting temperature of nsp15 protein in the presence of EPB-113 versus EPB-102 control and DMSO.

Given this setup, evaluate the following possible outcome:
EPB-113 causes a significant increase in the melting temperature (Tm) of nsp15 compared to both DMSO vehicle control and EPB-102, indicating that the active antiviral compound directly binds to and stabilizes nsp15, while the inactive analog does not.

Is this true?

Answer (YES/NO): NO